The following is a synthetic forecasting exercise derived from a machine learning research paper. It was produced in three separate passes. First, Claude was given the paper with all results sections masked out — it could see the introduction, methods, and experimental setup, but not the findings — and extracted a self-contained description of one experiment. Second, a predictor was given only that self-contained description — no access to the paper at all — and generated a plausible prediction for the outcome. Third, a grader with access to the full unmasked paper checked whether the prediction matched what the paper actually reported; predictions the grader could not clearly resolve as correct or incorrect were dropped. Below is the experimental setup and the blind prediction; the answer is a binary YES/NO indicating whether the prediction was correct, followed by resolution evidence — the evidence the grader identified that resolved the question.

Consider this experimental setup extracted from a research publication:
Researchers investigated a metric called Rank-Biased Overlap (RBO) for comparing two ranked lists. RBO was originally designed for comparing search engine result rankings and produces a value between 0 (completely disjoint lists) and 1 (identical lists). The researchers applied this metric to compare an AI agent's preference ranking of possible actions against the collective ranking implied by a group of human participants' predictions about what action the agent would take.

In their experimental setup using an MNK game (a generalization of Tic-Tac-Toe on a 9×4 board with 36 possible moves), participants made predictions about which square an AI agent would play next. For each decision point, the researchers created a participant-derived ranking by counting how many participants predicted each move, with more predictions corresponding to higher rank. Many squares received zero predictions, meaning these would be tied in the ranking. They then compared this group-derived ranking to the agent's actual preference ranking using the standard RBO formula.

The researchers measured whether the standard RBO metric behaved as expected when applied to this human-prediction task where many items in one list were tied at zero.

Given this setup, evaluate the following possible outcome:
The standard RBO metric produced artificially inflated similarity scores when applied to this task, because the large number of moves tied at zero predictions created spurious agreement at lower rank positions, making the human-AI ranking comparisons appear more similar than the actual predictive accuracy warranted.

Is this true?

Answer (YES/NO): NO